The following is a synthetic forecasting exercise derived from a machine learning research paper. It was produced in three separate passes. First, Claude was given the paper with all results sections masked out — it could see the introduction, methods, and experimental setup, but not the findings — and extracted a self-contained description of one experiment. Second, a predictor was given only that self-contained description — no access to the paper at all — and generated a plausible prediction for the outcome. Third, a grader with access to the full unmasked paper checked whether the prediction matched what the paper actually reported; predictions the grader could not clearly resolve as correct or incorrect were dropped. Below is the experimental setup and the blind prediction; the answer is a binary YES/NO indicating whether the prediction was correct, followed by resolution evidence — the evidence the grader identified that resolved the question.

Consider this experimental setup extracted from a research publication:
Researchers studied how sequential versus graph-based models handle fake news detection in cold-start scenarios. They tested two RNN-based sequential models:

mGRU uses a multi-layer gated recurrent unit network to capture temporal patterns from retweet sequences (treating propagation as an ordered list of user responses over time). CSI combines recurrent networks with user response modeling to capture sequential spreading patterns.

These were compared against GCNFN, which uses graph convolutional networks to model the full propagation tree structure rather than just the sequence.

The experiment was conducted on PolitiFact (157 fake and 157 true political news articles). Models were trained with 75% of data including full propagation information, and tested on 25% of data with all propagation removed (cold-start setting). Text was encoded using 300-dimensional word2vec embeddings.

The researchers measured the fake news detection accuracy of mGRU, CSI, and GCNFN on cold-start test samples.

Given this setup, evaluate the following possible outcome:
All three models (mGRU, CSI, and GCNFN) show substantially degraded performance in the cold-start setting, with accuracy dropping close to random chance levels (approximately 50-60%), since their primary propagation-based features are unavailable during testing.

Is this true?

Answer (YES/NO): NO